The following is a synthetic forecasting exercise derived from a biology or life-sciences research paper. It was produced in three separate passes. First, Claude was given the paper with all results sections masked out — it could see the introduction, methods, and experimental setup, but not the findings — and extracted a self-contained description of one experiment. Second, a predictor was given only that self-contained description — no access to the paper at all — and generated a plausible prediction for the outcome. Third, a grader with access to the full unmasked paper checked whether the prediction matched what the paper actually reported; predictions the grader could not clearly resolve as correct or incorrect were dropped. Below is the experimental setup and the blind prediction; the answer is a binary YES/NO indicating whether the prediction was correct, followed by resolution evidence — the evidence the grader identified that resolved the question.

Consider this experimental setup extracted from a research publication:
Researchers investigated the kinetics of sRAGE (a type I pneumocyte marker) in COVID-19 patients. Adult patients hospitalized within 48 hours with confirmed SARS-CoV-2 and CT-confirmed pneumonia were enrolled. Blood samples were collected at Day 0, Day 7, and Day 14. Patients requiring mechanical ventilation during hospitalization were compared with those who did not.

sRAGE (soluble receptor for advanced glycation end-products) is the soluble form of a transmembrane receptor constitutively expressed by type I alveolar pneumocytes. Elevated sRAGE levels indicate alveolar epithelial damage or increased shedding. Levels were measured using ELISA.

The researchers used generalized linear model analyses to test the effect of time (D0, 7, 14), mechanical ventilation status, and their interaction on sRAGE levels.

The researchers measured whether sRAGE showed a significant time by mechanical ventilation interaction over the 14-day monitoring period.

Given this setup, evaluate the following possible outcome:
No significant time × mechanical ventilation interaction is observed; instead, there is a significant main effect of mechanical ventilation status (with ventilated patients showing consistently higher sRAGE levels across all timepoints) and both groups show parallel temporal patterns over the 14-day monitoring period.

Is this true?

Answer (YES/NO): NO